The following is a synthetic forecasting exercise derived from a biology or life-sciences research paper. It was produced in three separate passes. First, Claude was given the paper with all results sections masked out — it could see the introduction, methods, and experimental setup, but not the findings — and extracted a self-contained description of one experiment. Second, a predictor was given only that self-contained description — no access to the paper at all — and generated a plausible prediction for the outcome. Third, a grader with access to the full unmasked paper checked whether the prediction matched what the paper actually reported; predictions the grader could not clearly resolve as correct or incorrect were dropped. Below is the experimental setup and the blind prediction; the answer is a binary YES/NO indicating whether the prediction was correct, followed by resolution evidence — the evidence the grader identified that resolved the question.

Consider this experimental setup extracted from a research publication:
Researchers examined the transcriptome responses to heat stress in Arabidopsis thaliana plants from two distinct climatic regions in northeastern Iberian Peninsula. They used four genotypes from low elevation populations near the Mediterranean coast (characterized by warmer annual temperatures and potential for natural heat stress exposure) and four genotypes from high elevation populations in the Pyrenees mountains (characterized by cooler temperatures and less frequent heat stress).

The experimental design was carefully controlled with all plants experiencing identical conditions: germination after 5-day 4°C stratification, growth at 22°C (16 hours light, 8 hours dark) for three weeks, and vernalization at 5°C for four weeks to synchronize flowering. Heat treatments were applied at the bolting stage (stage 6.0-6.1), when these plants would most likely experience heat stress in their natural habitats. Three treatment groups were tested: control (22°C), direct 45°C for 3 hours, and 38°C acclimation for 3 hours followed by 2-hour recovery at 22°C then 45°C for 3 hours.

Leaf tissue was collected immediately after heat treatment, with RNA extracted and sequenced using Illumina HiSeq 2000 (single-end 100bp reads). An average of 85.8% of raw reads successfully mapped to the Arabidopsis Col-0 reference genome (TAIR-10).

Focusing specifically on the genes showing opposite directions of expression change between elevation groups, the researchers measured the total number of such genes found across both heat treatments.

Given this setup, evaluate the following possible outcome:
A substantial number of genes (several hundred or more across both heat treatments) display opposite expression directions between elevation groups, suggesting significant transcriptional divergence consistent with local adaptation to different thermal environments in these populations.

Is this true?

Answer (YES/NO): NO